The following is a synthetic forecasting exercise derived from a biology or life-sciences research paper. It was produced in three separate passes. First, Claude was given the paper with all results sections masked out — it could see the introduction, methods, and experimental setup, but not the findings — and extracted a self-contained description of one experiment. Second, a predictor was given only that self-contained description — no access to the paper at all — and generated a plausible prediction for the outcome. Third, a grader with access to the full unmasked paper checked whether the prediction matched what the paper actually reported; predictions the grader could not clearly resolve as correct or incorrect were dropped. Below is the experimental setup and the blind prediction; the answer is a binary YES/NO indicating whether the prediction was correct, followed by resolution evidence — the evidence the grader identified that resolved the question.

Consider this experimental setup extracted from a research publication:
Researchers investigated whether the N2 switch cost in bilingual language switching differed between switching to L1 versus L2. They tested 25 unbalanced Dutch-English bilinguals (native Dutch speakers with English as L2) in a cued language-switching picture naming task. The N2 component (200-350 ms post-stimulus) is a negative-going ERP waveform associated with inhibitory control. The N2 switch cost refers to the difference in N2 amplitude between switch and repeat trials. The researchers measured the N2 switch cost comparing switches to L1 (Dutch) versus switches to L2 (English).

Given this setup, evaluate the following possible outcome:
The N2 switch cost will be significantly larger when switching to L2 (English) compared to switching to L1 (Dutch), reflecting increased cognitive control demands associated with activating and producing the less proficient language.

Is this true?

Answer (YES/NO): NO